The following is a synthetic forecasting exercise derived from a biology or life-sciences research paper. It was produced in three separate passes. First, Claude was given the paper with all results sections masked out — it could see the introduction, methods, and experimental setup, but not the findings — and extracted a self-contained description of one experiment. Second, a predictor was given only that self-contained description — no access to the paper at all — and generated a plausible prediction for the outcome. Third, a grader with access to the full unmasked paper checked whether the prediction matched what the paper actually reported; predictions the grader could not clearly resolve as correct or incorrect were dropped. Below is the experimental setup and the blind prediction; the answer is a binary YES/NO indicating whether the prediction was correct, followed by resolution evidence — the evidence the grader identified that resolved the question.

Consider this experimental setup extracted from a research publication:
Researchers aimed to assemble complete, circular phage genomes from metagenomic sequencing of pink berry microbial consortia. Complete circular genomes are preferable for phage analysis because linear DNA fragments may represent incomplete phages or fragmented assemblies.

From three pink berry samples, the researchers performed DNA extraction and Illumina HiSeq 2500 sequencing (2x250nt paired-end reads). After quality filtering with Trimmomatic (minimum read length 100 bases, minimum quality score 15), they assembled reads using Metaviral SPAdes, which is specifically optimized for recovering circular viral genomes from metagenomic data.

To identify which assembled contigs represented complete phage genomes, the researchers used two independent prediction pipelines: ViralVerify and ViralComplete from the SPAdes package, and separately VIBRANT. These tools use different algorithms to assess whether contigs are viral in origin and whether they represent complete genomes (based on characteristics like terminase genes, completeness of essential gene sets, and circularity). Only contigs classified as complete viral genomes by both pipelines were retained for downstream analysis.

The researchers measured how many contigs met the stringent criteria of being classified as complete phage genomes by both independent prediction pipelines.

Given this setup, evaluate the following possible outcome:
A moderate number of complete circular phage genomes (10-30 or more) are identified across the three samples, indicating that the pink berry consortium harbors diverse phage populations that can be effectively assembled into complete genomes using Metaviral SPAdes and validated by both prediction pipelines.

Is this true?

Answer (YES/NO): NO